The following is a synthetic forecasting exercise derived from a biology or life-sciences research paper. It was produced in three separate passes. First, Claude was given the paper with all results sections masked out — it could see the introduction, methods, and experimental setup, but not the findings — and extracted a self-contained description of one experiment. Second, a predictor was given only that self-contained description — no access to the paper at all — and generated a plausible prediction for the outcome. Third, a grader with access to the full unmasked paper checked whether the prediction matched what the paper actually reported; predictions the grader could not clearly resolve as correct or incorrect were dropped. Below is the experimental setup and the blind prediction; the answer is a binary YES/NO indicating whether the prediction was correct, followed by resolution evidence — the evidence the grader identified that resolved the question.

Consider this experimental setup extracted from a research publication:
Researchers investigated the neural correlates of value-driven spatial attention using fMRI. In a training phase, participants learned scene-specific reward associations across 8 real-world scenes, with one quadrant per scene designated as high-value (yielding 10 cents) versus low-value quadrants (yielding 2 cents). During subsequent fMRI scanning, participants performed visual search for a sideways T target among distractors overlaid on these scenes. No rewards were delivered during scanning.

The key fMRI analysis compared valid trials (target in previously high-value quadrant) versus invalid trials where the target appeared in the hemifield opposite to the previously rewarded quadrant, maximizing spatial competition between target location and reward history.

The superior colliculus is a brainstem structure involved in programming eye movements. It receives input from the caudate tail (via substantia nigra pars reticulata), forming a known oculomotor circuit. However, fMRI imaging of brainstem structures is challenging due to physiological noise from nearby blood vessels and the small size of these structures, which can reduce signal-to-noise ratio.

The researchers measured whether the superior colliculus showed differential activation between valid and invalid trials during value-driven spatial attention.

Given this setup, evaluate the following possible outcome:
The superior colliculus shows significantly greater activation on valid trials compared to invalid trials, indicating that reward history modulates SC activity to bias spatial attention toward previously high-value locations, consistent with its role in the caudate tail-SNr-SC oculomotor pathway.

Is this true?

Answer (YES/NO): YES